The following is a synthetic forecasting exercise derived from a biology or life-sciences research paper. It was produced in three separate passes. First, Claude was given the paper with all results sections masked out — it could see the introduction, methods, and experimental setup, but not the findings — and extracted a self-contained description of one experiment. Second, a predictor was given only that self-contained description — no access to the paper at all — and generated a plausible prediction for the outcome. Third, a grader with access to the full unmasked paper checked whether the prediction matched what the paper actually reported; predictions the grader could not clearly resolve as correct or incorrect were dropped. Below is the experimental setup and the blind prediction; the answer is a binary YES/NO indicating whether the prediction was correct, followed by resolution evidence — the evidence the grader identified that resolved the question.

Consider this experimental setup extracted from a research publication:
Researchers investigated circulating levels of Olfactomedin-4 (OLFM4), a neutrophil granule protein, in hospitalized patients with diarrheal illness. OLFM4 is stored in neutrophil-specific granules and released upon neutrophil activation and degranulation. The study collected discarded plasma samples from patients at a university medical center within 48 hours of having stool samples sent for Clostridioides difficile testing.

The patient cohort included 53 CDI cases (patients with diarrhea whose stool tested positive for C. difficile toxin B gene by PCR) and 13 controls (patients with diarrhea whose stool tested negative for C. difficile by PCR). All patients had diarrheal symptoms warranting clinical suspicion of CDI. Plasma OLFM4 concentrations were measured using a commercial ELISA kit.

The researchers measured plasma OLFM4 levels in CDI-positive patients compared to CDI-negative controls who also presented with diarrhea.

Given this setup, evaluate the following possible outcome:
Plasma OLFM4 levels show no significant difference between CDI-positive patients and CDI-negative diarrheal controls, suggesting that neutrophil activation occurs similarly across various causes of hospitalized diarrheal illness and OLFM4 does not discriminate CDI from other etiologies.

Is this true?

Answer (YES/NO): NO